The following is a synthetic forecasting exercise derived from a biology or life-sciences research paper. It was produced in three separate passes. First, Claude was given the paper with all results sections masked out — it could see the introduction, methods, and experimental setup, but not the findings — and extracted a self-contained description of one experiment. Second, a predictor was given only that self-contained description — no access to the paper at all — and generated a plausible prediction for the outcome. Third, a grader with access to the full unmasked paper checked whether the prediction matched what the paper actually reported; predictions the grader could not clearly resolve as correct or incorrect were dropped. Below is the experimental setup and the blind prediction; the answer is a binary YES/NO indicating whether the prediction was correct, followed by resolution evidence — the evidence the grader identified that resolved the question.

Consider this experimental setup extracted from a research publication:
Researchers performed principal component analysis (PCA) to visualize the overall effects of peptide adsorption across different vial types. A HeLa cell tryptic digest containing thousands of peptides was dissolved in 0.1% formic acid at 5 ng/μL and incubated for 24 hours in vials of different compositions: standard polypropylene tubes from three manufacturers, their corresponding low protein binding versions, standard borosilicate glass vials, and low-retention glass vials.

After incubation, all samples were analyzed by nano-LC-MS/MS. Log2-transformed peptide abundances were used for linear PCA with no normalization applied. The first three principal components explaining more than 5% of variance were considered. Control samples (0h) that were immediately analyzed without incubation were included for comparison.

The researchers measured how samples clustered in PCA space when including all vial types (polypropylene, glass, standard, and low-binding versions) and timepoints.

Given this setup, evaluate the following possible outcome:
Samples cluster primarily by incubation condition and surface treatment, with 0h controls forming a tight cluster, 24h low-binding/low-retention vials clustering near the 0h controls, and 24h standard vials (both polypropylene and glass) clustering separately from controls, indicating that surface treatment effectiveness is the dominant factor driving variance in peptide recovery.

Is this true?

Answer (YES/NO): NO